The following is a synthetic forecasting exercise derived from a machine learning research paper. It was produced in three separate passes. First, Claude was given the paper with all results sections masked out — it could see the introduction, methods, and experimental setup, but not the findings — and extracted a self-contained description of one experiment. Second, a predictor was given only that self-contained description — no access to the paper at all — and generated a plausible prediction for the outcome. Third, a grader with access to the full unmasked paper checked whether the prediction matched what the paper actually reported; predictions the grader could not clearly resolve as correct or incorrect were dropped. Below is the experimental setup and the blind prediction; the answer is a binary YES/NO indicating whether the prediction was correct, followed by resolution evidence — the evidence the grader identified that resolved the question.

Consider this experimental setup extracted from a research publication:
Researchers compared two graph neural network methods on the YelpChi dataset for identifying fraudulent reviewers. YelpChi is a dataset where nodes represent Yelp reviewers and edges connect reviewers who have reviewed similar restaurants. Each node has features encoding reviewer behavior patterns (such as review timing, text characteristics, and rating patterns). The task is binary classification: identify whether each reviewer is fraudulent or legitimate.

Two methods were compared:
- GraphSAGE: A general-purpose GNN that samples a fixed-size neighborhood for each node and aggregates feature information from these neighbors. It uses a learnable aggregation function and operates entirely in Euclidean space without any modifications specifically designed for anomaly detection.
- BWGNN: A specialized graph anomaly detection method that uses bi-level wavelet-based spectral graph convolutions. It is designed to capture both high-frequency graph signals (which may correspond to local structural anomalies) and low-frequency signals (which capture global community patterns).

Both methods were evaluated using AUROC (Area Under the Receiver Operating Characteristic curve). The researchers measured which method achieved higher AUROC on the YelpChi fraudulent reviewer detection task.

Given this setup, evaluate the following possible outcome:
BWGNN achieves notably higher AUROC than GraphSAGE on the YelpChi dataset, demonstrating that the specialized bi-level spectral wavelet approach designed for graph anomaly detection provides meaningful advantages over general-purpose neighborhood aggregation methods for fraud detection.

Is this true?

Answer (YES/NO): NO